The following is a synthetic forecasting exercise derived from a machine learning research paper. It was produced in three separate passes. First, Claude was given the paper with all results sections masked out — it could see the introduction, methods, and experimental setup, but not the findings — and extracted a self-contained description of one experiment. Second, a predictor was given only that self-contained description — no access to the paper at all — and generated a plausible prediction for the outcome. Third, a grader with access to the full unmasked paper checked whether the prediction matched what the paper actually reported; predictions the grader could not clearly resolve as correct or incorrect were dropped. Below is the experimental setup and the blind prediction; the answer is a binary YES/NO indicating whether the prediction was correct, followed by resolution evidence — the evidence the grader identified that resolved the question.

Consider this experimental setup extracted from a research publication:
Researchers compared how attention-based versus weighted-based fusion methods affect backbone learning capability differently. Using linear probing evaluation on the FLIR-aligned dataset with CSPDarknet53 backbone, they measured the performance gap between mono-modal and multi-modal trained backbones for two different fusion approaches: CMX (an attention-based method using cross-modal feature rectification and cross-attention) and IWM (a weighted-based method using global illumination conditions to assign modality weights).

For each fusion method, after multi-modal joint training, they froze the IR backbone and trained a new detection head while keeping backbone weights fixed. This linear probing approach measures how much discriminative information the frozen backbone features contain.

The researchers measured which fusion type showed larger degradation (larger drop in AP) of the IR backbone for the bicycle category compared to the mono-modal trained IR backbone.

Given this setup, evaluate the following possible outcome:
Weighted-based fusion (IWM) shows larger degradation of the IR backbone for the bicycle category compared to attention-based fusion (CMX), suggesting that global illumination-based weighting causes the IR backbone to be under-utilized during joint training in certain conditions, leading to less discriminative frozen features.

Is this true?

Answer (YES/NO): YES